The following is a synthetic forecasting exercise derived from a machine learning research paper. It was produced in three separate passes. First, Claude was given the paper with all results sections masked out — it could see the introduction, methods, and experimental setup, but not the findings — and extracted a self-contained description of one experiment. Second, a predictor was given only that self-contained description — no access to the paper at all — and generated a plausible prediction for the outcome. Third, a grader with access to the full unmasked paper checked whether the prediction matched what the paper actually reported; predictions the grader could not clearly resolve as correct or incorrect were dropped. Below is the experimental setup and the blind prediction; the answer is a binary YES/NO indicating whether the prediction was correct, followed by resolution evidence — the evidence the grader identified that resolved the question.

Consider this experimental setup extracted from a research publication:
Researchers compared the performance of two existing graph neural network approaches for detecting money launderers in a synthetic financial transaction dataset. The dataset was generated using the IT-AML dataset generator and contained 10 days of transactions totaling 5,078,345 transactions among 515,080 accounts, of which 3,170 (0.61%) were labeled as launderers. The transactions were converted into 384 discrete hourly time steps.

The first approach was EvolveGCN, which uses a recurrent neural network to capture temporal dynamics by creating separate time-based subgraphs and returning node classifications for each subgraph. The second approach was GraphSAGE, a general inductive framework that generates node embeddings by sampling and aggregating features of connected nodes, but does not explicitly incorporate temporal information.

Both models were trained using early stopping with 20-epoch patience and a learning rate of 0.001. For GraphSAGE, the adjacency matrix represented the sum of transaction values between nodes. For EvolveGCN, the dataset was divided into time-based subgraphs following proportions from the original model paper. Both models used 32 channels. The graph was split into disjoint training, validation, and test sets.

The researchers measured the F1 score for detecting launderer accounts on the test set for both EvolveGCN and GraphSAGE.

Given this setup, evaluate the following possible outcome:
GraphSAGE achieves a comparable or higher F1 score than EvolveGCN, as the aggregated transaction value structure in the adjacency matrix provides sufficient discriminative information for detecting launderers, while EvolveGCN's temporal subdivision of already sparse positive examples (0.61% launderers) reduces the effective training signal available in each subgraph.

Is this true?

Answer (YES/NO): YES